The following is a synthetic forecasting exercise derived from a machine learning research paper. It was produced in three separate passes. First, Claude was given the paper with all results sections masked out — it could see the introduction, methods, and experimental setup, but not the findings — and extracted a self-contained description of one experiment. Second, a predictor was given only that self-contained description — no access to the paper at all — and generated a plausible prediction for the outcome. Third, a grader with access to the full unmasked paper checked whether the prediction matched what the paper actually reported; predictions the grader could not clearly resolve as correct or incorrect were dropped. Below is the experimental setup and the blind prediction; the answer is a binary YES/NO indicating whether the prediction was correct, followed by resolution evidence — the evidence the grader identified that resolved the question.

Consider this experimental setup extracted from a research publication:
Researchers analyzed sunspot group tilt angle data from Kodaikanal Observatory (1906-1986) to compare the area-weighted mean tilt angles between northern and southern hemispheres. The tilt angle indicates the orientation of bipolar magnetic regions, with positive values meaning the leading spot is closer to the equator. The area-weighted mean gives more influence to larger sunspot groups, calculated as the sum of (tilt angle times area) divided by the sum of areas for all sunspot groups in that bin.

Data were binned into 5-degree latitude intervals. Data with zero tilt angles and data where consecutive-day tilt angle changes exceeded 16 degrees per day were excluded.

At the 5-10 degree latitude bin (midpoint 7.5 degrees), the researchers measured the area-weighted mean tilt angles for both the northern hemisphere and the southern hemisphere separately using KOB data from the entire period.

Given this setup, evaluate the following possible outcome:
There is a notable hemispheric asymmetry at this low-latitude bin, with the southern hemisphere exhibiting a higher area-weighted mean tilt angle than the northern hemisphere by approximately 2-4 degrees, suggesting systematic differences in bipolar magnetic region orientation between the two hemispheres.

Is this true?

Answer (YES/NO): NO